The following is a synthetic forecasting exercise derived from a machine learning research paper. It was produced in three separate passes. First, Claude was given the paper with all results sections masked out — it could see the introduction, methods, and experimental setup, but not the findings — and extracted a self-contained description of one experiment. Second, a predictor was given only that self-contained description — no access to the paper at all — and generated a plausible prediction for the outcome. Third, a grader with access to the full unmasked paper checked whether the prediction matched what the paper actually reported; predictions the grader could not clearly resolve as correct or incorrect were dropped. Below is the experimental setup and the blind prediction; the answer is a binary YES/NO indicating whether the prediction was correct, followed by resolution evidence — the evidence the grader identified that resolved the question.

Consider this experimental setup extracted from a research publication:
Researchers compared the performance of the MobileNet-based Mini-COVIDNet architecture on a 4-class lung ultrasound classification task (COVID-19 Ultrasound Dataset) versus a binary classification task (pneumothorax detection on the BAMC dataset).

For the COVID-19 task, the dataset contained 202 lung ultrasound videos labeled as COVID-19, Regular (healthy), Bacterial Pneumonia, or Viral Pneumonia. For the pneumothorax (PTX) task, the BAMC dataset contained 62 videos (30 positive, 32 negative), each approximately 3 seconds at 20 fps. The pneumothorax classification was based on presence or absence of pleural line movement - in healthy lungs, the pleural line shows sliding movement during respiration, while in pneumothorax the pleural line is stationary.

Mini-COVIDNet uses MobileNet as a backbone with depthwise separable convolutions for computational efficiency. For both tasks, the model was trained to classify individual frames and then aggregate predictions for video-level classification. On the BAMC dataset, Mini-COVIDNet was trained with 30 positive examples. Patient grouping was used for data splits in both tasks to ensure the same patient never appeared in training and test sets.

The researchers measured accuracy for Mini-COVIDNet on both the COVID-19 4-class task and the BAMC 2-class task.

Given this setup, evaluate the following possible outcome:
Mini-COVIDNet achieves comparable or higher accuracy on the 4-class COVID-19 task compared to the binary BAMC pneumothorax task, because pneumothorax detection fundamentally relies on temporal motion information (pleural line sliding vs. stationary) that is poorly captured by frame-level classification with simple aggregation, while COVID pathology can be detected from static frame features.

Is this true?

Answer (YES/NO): YES